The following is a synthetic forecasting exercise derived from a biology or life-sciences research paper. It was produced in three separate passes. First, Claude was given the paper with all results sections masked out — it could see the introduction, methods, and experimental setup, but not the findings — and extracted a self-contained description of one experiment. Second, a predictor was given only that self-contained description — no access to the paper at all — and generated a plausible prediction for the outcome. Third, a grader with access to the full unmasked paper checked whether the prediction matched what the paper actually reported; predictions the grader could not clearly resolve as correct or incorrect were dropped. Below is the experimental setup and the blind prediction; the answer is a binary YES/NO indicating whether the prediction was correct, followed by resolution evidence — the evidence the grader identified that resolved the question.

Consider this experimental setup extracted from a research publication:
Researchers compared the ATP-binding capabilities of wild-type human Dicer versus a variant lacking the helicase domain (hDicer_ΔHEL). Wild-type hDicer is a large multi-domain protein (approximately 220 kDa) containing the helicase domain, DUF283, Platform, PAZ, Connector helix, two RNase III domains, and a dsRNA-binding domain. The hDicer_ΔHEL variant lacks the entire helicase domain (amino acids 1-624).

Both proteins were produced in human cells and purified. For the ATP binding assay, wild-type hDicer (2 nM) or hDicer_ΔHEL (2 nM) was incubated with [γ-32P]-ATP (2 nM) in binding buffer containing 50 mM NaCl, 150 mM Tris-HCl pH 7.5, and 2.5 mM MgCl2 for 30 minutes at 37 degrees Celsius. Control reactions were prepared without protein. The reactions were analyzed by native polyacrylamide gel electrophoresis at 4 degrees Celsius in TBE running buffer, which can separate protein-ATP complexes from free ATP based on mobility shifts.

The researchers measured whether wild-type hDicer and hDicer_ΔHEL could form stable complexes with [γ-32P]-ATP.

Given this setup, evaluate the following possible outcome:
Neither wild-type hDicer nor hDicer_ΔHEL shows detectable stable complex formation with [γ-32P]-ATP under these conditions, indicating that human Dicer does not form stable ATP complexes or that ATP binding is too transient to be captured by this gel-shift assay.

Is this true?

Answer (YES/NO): NO